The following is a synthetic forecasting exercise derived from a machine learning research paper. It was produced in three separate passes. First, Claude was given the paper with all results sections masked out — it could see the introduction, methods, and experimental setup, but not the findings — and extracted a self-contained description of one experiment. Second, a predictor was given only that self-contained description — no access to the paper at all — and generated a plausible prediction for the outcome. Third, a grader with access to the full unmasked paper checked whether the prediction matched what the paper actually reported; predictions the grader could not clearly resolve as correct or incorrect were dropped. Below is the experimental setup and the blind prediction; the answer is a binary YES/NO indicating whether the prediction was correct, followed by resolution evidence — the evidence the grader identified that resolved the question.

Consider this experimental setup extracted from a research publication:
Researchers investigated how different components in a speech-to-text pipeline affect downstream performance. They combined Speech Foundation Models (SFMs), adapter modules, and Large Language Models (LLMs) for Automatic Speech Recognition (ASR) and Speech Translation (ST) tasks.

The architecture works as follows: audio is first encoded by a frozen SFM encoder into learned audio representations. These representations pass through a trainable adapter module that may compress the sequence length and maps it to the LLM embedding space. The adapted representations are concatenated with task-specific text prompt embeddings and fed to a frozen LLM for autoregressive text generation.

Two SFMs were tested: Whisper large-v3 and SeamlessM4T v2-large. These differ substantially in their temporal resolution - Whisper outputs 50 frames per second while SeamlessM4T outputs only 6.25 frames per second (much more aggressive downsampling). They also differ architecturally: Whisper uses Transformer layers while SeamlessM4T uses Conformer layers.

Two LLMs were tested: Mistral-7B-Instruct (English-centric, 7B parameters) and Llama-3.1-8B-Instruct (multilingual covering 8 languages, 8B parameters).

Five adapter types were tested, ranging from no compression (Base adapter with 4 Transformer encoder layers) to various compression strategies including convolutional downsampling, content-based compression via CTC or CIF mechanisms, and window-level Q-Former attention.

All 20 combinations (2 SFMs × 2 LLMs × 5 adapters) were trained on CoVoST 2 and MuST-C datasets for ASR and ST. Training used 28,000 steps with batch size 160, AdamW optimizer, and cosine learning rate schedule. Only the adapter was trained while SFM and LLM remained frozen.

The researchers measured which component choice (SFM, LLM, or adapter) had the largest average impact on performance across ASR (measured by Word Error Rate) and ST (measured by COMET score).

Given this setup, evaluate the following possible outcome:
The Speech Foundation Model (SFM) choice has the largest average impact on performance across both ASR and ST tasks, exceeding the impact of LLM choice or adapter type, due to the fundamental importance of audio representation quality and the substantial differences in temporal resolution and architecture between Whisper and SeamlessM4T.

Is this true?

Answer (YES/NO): YES